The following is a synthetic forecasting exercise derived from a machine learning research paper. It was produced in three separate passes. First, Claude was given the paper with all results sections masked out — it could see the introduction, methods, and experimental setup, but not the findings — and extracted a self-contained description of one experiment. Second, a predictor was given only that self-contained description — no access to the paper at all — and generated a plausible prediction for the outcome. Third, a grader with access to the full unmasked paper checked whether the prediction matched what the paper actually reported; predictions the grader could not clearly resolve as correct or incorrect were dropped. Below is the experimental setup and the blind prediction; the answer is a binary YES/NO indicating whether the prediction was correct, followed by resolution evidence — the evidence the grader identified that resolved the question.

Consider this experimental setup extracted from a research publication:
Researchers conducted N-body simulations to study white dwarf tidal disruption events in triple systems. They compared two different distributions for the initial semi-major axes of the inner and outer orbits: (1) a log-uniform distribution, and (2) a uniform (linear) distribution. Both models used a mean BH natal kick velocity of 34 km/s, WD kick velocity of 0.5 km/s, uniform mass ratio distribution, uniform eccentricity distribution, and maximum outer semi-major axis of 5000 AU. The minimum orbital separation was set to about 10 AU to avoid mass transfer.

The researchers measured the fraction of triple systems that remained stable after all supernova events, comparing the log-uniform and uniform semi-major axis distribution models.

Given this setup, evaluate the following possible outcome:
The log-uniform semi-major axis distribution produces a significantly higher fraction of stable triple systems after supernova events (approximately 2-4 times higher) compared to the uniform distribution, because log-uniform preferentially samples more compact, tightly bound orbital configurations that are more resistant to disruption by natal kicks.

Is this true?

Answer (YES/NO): NO